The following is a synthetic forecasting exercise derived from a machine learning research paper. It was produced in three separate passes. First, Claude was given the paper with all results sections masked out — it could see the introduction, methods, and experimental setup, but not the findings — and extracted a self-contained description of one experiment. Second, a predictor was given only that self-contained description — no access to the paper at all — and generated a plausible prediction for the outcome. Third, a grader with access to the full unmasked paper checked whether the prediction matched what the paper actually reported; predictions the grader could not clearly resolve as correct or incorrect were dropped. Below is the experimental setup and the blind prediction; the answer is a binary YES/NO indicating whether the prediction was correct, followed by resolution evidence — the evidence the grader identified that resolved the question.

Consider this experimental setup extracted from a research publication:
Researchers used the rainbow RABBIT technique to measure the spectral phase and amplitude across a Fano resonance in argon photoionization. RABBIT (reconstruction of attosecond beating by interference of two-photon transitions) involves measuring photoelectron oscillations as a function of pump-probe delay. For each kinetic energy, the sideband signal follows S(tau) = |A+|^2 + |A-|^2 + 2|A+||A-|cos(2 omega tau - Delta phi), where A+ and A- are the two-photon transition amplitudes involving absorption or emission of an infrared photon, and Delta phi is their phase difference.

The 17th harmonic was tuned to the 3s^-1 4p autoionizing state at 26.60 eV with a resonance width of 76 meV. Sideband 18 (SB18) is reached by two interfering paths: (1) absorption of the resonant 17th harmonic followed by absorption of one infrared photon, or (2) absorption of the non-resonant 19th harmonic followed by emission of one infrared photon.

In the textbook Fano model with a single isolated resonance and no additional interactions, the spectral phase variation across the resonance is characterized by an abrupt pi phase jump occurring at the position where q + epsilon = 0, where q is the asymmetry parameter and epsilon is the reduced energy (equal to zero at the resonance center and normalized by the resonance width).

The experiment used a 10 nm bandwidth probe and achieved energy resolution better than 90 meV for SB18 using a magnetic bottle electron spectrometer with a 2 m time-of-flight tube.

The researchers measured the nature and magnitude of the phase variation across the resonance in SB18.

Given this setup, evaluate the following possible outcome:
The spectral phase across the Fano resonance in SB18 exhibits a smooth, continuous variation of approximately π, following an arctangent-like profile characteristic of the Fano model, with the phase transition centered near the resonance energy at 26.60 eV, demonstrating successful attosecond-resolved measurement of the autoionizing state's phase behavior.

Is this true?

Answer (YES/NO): NO